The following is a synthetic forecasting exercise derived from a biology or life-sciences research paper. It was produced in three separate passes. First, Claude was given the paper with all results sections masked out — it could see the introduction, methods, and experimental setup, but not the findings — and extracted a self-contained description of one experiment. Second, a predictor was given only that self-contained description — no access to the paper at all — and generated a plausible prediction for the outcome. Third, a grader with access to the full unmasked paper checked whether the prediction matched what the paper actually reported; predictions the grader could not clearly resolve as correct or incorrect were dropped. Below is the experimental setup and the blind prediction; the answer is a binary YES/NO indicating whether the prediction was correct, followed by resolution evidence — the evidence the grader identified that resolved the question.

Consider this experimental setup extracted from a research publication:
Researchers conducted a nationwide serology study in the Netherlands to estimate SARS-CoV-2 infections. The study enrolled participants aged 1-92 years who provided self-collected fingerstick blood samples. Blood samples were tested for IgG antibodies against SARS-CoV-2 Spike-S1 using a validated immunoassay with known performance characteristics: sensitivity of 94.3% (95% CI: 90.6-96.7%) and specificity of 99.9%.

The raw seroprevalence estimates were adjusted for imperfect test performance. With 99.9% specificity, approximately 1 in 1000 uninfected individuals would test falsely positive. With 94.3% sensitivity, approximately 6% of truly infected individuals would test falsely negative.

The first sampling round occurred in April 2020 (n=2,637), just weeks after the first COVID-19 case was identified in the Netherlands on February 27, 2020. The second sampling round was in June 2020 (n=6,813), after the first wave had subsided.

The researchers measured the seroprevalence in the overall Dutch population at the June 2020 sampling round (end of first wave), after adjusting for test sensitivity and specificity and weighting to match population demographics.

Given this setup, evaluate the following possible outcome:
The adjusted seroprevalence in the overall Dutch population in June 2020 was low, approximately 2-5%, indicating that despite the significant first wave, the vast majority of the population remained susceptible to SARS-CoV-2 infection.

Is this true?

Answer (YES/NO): YES